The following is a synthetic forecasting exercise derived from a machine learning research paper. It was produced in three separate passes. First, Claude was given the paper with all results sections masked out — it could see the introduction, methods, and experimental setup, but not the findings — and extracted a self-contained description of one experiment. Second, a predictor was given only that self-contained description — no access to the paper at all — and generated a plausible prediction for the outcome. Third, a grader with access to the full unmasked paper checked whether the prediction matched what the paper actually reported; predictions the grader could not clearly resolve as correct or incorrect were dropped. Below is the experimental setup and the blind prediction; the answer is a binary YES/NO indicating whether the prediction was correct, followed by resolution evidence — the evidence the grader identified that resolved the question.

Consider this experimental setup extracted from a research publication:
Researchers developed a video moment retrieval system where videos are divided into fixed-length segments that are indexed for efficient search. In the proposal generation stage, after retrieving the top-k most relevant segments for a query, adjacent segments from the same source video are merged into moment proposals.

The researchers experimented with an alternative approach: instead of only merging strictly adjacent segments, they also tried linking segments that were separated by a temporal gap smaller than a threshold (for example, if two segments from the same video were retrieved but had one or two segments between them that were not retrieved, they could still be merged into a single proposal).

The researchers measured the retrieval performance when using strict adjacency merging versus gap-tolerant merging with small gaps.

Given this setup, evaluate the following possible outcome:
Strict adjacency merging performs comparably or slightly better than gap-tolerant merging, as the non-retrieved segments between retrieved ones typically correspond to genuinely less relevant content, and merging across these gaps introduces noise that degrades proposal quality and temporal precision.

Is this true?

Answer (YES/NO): YES